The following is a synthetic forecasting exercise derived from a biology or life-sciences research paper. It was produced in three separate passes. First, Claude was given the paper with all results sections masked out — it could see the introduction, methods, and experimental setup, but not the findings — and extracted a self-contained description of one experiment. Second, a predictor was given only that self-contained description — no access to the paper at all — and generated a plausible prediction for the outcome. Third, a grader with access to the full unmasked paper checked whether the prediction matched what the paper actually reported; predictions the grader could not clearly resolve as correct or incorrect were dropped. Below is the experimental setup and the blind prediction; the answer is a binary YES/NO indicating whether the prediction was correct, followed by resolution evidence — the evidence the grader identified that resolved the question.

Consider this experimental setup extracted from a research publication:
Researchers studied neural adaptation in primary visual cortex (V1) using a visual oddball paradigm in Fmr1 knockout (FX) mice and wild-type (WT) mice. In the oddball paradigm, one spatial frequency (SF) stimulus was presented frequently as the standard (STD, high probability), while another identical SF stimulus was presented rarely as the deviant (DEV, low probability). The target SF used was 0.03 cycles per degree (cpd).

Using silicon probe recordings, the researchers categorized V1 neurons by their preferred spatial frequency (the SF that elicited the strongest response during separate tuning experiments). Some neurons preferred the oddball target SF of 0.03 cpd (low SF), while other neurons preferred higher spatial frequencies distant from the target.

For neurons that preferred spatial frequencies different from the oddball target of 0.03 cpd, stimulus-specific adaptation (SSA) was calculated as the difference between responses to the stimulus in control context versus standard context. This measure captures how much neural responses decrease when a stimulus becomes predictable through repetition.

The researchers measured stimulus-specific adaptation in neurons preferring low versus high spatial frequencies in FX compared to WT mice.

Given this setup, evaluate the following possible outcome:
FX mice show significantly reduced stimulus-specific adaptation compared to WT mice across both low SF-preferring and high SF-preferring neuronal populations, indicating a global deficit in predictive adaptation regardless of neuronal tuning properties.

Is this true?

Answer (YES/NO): NO